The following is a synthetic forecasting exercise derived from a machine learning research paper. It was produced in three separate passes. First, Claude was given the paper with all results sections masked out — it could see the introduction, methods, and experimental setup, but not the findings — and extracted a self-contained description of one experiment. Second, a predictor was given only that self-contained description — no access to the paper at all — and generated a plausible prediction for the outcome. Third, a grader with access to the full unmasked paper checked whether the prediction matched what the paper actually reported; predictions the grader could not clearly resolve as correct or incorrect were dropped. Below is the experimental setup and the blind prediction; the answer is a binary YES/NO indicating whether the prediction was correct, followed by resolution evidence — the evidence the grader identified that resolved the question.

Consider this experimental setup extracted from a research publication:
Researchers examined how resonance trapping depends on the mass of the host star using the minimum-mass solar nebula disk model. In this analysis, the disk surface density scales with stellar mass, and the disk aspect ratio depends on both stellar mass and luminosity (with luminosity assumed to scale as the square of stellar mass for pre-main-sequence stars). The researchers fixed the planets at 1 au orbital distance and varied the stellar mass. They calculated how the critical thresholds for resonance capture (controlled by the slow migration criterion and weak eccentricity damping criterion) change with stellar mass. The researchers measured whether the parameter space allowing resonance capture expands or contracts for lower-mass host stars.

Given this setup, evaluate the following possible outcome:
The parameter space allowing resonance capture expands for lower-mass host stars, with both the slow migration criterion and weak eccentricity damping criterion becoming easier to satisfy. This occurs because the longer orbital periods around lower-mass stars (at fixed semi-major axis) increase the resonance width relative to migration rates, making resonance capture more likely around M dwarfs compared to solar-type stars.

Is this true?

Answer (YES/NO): NO